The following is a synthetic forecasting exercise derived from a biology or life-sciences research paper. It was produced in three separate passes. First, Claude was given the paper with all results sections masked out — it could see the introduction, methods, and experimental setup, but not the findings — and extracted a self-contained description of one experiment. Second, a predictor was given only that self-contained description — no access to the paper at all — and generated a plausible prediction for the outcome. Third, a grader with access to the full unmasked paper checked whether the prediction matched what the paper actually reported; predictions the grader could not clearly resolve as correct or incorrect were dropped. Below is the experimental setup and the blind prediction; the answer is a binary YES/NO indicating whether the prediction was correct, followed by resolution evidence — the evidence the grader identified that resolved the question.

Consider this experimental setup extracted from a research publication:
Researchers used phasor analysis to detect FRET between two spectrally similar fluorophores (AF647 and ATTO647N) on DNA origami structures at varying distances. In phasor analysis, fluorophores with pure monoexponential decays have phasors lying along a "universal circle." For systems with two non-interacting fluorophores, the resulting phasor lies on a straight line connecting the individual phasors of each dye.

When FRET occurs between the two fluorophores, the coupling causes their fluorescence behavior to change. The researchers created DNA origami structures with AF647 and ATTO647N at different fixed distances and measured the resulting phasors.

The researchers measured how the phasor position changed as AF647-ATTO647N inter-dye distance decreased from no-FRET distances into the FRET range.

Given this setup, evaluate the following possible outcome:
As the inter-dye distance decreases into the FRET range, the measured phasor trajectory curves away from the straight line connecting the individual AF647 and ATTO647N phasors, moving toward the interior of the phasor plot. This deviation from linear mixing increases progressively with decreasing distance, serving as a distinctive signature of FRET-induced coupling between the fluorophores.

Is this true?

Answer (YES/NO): NO